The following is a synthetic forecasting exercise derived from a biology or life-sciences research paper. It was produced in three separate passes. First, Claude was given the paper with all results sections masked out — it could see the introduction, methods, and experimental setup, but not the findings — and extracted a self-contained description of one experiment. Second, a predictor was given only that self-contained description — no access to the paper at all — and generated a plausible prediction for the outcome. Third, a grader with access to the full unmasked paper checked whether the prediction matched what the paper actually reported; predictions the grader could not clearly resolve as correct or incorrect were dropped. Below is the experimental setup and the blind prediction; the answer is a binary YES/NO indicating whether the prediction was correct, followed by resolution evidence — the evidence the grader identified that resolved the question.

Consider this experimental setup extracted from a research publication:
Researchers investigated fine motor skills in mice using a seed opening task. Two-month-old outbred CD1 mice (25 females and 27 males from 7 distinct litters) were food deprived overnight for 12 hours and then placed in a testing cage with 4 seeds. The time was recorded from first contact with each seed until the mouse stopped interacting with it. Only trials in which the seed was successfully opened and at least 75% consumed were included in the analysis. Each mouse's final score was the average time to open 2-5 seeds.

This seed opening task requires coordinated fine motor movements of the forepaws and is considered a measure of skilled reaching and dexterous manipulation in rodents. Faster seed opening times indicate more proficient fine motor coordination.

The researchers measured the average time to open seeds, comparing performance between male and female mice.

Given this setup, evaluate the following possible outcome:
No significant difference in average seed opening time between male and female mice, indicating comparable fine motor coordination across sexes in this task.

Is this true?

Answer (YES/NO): NO